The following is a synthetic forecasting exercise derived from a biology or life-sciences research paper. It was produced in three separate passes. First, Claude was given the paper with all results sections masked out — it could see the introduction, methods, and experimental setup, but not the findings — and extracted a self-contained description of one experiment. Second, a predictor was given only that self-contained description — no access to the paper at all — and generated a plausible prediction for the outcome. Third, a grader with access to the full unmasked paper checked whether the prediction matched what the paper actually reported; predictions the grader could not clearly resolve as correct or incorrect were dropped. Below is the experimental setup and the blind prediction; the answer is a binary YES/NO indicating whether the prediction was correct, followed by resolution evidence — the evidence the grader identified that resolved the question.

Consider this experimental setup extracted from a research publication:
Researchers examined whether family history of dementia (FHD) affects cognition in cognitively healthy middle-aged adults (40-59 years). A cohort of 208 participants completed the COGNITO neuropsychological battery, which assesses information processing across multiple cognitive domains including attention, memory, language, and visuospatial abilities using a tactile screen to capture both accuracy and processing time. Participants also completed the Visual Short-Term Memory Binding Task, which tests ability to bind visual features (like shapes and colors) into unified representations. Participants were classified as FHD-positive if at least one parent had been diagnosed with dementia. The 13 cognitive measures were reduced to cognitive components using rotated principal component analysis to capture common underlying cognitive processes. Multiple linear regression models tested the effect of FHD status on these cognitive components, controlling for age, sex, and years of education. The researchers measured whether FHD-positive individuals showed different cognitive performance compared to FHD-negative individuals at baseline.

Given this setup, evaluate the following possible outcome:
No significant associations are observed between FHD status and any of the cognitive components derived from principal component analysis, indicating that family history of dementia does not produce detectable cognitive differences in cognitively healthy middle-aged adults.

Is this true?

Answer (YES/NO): YES